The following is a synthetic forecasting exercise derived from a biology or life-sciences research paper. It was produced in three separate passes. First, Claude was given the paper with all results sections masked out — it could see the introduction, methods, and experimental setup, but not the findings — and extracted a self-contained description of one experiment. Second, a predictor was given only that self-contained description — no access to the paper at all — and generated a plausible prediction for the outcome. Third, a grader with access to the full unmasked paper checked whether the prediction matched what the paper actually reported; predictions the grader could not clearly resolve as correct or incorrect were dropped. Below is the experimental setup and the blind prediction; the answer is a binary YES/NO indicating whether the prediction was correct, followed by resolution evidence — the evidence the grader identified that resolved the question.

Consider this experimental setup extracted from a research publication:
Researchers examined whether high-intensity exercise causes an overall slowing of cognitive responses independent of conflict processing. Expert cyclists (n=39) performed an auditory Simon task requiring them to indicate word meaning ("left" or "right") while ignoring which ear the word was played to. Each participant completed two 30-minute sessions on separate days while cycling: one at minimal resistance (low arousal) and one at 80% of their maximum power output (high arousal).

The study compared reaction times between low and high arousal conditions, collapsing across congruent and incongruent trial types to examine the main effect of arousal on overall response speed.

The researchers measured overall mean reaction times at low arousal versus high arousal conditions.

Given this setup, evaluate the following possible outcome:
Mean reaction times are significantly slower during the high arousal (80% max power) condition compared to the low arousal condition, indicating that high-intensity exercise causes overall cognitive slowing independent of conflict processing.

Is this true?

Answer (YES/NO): NO